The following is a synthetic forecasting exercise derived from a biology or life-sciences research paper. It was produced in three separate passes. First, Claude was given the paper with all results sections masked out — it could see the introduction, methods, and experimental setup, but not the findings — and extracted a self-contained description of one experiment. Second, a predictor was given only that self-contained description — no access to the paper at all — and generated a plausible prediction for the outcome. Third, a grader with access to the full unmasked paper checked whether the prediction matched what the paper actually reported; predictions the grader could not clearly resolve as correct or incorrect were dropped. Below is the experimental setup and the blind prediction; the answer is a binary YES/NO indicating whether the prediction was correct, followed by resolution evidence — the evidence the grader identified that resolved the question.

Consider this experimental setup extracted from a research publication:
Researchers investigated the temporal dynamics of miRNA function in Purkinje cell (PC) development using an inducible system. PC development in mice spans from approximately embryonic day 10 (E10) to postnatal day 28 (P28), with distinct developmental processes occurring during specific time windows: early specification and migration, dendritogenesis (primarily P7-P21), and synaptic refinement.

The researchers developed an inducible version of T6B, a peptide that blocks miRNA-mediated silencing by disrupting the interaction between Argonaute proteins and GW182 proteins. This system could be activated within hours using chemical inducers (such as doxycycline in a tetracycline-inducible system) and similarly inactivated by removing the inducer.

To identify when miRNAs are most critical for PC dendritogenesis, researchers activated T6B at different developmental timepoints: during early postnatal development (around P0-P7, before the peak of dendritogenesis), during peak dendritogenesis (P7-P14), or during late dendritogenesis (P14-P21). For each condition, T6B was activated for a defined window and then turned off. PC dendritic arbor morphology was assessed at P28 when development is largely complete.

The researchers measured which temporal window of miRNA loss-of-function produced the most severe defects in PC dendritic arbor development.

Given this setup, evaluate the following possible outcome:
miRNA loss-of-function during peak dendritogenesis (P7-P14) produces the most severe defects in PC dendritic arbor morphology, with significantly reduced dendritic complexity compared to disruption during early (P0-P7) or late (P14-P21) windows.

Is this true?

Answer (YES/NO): NO